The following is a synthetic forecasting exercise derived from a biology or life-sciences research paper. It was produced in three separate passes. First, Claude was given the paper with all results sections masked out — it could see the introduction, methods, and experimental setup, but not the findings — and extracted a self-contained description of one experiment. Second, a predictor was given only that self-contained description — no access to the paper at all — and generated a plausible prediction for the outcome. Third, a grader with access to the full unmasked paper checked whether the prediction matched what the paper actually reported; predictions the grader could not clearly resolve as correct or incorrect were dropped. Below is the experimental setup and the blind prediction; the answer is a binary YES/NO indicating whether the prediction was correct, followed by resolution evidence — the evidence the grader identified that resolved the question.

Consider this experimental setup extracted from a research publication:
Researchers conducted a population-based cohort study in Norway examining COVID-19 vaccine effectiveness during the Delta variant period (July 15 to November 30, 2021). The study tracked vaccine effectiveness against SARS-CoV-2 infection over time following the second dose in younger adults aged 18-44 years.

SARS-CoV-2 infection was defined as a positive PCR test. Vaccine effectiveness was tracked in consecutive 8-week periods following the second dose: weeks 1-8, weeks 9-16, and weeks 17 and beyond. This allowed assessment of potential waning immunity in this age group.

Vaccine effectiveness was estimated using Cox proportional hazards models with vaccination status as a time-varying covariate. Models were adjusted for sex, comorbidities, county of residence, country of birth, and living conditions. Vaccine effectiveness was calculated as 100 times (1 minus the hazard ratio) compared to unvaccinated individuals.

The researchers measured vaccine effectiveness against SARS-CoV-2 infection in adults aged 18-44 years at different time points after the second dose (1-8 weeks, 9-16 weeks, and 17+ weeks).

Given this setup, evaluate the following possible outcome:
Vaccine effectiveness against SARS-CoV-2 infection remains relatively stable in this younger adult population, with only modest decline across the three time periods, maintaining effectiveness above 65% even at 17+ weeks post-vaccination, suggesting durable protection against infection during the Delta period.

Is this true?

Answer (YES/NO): NO